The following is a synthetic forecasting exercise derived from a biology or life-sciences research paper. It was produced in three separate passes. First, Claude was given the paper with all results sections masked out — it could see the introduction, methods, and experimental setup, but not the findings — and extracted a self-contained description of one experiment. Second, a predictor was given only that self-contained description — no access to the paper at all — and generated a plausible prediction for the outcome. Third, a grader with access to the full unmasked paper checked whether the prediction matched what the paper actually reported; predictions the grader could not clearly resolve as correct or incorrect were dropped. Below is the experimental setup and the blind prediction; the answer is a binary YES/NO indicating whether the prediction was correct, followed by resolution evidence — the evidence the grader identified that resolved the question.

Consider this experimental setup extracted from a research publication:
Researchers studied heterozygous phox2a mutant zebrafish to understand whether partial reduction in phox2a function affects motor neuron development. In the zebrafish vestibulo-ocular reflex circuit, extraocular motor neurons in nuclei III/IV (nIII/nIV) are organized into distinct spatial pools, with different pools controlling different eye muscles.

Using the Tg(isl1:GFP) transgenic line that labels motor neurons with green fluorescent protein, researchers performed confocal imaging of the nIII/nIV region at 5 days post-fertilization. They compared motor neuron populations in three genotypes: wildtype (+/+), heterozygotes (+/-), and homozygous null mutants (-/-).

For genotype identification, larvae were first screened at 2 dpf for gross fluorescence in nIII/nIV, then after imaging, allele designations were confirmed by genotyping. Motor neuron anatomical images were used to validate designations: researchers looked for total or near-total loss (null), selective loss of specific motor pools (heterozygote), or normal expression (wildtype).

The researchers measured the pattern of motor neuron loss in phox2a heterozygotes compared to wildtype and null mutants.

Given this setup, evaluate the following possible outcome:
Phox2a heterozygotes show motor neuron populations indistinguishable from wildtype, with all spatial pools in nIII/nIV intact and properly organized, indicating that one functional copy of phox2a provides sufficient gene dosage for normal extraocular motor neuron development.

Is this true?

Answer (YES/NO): NO